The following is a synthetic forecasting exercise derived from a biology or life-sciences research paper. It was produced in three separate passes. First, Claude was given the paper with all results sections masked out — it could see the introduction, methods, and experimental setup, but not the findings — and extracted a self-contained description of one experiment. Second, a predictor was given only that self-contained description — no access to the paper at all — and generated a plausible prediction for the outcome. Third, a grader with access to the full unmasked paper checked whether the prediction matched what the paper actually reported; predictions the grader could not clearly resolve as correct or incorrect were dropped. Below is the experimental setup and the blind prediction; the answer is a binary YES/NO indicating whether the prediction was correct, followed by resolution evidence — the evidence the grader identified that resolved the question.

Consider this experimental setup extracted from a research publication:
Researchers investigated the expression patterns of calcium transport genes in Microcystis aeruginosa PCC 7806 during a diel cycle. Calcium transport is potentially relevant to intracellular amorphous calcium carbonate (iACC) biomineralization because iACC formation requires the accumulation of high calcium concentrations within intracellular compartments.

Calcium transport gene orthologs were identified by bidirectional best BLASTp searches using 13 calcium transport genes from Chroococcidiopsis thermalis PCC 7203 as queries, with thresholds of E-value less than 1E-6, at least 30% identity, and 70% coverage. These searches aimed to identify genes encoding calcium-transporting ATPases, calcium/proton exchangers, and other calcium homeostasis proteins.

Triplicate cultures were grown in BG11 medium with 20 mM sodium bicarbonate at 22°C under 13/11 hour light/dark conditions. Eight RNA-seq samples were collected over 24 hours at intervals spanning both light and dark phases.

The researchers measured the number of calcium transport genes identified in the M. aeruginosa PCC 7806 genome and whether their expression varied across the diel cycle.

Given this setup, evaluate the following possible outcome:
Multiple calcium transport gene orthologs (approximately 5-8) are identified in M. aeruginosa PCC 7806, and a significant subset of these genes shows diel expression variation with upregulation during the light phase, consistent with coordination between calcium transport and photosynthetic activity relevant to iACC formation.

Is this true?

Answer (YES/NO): NO